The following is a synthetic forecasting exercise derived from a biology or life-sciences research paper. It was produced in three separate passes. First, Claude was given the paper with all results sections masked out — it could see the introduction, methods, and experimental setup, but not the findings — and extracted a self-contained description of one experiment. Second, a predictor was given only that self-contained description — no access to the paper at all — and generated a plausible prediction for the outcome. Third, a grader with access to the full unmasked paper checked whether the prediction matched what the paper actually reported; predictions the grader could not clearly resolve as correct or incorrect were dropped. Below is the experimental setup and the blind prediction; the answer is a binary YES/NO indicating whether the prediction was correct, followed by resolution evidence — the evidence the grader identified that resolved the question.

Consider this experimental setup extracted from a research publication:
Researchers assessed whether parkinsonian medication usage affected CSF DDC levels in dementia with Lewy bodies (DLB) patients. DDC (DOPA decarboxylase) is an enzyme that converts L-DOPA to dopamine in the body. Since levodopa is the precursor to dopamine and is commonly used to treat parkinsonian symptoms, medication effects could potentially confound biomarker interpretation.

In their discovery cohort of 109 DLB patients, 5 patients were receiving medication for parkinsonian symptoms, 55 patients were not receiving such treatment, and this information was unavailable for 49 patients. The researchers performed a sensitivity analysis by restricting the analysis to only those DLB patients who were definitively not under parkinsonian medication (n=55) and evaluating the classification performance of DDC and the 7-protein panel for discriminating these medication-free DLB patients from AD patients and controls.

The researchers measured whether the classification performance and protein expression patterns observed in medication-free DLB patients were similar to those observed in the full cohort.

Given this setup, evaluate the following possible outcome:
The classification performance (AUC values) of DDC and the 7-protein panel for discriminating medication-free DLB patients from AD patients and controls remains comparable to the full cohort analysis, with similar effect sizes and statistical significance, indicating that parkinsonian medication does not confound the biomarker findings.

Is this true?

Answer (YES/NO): YES